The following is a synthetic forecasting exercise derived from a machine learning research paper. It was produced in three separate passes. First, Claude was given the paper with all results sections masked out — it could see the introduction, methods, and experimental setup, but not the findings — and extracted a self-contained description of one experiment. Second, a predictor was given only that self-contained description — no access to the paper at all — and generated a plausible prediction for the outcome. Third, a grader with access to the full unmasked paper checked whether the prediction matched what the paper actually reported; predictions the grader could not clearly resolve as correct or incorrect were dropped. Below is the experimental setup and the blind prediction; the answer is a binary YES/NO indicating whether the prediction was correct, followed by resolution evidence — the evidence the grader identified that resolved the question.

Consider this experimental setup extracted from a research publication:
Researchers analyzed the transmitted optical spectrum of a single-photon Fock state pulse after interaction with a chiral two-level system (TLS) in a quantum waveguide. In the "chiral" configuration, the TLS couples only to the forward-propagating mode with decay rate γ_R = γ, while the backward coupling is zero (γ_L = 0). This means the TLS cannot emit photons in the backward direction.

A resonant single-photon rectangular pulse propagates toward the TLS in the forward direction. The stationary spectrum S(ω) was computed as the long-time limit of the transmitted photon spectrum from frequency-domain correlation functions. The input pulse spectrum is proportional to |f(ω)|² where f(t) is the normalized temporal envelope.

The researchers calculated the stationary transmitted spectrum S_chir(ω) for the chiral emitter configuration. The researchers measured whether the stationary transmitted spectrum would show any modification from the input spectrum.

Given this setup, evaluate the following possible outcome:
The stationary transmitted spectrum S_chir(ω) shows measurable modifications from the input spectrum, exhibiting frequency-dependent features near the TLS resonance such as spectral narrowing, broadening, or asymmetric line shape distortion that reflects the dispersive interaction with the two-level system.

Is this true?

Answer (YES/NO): NO